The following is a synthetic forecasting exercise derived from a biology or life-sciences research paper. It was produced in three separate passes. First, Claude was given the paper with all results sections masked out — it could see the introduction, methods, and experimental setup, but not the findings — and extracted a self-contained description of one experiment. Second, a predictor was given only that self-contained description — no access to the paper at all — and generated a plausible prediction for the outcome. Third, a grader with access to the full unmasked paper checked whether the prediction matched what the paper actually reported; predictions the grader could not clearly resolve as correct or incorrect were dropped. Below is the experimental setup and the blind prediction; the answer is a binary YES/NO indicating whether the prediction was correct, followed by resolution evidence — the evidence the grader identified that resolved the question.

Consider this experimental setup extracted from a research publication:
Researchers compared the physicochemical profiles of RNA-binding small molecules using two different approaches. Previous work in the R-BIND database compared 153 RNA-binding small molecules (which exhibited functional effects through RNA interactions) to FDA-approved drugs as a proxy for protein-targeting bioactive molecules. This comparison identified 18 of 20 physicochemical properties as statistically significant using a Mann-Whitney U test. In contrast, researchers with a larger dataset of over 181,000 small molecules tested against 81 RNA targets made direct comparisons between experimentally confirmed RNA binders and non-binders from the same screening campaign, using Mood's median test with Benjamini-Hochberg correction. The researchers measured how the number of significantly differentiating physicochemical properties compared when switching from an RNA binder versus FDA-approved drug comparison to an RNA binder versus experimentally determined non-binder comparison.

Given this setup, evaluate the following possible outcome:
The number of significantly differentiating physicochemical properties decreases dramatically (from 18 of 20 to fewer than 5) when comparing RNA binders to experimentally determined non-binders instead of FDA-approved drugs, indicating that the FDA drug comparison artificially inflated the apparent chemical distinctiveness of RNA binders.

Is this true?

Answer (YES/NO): NO